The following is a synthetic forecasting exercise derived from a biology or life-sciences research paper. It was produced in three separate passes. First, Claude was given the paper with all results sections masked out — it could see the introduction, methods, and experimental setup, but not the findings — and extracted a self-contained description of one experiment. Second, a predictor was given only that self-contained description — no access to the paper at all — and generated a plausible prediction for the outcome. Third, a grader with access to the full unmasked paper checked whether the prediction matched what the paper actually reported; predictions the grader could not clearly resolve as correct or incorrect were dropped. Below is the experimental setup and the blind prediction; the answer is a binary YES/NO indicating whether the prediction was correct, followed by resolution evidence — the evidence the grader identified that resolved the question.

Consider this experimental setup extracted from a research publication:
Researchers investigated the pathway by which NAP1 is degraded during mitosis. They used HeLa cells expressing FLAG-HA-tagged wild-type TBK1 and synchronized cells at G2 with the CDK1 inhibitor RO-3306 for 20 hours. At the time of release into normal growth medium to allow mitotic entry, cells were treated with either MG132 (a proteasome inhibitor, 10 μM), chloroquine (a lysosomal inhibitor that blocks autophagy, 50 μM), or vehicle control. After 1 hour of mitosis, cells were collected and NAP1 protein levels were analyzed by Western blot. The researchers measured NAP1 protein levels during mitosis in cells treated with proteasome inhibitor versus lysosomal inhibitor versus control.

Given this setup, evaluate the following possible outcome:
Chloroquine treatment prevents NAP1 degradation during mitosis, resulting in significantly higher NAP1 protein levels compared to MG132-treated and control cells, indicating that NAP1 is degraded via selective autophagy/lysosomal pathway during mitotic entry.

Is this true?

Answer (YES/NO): NO